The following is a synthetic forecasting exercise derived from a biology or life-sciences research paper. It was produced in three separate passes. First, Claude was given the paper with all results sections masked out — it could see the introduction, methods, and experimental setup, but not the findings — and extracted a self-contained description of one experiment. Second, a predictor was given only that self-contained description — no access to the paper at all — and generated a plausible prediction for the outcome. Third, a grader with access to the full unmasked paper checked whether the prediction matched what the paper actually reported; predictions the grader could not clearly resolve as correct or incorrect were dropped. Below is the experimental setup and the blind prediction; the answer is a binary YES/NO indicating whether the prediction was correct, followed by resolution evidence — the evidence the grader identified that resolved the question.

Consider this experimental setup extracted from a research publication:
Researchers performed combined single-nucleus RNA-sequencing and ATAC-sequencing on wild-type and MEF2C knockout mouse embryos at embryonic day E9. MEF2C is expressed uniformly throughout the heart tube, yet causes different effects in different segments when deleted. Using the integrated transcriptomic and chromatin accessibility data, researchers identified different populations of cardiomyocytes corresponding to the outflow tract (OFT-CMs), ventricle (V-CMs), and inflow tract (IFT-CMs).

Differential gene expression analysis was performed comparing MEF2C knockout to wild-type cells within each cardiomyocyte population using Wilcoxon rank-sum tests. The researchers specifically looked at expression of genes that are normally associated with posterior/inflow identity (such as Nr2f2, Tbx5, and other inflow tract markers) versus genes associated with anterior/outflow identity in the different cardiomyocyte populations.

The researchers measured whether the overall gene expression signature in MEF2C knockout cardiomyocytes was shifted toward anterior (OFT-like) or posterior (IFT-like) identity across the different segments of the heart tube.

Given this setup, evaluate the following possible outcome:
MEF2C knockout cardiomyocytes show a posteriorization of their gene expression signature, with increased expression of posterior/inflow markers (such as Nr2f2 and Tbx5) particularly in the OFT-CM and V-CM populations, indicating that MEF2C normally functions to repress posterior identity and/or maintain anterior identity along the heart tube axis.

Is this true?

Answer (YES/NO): NO